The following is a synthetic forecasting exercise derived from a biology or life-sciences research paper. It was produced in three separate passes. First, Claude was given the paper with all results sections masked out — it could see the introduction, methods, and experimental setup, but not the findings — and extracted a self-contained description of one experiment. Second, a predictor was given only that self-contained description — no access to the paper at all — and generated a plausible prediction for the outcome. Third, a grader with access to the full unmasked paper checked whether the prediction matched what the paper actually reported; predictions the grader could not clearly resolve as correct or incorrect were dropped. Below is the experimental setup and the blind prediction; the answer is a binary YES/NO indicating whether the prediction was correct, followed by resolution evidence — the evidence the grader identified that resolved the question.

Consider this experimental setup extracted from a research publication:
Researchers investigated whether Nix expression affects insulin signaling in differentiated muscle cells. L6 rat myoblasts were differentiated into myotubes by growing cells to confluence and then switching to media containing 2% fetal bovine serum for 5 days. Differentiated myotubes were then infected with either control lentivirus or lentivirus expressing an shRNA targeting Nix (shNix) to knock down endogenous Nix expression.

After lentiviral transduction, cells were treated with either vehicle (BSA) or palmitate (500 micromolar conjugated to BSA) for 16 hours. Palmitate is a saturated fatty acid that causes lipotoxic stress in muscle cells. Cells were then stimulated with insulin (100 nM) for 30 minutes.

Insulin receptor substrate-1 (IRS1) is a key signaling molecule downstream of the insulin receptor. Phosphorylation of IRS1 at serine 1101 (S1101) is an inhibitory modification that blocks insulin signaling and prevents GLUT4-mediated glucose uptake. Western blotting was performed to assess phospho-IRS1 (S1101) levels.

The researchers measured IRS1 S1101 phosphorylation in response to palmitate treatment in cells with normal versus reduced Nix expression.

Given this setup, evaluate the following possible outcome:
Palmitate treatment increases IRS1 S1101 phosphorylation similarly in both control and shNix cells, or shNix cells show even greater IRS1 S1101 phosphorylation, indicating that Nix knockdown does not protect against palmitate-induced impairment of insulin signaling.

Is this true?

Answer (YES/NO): NO